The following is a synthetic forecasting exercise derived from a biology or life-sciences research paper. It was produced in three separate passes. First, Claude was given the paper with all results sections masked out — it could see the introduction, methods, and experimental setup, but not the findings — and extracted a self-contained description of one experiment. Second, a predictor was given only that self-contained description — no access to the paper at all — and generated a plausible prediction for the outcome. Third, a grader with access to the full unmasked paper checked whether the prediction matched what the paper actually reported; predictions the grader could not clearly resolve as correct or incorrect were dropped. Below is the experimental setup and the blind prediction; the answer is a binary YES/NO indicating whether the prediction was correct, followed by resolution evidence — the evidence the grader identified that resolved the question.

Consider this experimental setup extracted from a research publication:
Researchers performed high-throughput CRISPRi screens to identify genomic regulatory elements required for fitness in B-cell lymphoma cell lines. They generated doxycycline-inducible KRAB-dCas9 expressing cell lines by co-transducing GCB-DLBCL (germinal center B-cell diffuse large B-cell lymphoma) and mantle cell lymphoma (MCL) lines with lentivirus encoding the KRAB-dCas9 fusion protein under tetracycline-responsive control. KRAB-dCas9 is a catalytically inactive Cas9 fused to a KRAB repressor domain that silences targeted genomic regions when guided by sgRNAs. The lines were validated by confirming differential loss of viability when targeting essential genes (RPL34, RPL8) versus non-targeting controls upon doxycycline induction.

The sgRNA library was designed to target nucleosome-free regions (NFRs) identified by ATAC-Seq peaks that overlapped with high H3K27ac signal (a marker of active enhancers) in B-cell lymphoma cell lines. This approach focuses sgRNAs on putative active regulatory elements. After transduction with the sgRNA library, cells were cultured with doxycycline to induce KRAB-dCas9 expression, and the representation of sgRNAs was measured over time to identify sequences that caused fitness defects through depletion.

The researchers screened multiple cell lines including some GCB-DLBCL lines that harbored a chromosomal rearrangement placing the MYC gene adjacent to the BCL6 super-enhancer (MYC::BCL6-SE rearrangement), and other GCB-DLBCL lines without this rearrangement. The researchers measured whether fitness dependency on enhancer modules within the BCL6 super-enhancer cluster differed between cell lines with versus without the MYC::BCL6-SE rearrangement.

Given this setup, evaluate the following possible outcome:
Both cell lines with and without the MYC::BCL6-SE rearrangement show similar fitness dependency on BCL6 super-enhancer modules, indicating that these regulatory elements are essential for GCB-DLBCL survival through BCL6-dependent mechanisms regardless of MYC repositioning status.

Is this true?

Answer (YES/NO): NO